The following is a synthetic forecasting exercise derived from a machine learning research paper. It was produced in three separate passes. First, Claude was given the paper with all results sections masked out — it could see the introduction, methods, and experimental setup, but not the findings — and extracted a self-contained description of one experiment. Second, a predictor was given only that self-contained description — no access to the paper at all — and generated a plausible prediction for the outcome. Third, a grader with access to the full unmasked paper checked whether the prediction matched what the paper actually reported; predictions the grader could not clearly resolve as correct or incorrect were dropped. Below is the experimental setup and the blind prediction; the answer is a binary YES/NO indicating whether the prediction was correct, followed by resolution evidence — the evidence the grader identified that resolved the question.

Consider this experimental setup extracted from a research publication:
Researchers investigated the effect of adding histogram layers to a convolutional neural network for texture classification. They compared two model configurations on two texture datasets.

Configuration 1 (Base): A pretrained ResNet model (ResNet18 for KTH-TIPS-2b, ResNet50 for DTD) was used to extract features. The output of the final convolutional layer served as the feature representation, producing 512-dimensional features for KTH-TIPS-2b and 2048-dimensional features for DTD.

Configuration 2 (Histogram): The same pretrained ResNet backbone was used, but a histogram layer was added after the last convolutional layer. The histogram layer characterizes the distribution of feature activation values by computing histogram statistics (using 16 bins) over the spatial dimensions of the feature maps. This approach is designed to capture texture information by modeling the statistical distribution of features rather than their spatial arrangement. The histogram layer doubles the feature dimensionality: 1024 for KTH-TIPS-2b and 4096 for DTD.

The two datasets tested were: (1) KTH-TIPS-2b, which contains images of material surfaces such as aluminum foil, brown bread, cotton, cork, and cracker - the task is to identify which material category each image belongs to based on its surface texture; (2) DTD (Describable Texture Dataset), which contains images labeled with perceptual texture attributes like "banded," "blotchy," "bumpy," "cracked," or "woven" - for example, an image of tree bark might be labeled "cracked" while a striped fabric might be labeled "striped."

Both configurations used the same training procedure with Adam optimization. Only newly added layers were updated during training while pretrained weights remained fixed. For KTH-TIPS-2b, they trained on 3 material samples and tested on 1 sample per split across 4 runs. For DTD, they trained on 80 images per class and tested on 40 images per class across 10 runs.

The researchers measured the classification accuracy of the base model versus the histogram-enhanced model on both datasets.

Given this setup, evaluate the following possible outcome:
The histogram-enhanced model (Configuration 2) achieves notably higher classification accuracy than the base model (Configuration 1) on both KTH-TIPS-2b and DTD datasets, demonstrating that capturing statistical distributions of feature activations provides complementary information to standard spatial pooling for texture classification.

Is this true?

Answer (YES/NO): NO